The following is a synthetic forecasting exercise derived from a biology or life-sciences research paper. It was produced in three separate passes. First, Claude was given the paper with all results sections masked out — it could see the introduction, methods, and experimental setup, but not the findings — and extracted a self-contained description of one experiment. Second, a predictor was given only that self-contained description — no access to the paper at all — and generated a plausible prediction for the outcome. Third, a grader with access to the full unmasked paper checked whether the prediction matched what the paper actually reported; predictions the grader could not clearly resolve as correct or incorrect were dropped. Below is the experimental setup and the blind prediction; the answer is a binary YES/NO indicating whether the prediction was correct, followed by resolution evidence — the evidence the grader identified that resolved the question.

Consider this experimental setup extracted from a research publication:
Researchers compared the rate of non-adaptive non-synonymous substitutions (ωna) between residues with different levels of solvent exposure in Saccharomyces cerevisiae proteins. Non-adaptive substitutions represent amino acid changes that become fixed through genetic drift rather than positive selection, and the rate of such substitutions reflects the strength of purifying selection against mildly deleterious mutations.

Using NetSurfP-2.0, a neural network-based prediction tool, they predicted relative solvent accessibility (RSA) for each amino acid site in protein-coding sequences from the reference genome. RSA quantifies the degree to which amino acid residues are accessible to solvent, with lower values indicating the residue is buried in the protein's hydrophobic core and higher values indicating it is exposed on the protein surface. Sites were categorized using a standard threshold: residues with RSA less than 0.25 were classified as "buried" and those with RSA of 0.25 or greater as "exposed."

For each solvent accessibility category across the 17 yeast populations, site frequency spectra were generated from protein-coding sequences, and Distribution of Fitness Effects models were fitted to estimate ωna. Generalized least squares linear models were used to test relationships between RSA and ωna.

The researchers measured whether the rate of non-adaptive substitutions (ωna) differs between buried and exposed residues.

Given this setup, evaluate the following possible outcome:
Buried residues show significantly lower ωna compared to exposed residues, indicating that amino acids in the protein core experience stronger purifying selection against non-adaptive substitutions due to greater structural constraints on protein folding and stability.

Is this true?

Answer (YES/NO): YES